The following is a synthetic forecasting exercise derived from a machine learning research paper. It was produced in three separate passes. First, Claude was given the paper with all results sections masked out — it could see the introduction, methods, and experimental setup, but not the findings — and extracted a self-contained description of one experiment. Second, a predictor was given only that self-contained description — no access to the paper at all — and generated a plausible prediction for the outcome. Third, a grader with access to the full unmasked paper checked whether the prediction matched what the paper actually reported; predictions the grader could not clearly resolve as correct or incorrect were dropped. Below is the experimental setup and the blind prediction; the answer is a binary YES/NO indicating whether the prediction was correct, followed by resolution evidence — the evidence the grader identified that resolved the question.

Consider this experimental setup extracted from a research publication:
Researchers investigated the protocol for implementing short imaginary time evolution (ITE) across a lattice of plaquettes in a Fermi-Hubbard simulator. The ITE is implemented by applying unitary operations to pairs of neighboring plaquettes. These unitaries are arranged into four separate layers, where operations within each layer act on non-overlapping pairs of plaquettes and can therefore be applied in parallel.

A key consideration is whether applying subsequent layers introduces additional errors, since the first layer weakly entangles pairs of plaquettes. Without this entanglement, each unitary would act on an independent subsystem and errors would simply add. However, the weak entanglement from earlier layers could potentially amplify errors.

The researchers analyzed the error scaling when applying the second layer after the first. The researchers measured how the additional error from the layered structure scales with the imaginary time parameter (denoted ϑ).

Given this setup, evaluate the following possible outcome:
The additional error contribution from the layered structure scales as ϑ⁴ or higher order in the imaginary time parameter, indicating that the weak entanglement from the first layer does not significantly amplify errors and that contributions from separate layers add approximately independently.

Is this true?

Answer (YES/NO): NO